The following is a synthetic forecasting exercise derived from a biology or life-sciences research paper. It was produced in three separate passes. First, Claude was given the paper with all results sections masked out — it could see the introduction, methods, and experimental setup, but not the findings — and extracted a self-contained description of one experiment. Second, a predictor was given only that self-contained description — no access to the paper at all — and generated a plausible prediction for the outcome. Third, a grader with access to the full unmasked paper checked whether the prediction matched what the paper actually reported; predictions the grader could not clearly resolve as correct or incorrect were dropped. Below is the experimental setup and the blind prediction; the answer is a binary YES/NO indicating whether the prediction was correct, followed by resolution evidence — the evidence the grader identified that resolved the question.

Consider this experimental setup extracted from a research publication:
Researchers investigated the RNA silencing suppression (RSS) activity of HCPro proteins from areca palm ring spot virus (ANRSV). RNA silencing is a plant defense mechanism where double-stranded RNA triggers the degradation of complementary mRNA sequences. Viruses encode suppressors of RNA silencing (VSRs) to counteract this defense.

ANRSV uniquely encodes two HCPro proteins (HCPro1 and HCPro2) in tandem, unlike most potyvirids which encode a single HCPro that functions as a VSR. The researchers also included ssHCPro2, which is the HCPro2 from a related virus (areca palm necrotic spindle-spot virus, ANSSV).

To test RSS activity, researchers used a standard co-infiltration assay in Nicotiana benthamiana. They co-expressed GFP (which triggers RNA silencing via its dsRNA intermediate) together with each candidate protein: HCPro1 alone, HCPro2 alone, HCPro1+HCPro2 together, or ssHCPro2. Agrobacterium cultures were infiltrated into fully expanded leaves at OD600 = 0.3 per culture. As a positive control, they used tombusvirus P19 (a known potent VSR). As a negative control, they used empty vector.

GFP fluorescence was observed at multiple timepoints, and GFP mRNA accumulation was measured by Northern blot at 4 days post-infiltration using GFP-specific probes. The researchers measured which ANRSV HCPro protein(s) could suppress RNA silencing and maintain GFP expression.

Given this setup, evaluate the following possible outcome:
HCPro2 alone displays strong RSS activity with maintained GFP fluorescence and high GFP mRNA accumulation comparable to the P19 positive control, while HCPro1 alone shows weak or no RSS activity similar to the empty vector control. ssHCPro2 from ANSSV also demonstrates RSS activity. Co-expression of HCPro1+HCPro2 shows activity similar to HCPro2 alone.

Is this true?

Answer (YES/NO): YES